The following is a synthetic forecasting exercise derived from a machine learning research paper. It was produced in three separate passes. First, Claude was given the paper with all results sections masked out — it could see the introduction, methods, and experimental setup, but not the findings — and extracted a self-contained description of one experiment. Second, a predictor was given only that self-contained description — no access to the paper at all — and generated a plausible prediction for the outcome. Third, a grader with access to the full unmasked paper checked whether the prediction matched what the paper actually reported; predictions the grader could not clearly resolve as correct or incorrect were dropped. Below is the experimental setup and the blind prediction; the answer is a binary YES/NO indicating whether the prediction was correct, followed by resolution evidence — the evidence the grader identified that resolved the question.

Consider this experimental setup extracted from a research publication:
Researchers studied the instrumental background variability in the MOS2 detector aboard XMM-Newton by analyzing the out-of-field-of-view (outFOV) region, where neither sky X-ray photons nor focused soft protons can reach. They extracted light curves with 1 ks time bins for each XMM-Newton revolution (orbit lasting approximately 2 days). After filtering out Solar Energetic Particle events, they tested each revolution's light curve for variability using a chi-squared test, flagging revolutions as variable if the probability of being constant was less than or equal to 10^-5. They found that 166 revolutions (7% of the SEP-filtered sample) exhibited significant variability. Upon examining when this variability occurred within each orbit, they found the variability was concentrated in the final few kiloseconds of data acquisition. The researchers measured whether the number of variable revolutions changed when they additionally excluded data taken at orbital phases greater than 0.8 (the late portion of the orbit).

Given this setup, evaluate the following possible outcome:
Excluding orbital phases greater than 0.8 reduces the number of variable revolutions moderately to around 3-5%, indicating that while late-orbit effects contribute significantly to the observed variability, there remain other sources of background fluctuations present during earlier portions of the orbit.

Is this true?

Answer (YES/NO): NO